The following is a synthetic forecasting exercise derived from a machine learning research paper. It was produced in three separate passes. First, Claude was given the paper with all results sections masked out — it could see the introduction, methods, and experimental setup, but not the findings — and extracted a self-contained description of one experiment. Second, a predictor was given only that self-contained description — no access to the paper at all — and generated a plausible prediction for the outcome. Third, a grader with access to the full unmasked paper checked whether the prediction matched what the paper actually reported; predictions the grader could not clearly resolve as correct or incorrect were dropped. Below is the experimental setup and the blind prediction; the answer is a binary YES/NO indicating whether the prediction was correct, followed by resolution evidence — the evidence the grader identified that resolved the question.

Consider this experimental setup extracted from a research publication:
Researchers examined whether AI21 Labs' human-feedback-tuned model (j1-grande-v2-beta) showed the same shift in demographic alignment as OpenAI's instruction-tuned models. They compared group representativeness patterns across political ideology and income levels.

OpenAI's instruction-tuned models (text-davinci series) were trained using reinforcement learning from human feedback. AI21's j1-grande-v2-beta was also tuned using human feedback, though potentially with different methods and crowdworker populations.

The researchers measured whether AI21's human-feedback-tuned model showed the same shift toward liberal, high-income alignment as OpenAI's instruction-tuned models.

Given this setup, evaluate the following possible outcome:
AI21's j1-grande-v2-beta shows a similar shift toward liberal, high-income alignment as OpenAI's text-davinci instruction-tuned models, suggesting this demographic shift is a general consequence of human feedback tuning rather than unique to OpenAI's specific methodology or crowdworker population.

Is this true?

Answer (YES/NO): NO